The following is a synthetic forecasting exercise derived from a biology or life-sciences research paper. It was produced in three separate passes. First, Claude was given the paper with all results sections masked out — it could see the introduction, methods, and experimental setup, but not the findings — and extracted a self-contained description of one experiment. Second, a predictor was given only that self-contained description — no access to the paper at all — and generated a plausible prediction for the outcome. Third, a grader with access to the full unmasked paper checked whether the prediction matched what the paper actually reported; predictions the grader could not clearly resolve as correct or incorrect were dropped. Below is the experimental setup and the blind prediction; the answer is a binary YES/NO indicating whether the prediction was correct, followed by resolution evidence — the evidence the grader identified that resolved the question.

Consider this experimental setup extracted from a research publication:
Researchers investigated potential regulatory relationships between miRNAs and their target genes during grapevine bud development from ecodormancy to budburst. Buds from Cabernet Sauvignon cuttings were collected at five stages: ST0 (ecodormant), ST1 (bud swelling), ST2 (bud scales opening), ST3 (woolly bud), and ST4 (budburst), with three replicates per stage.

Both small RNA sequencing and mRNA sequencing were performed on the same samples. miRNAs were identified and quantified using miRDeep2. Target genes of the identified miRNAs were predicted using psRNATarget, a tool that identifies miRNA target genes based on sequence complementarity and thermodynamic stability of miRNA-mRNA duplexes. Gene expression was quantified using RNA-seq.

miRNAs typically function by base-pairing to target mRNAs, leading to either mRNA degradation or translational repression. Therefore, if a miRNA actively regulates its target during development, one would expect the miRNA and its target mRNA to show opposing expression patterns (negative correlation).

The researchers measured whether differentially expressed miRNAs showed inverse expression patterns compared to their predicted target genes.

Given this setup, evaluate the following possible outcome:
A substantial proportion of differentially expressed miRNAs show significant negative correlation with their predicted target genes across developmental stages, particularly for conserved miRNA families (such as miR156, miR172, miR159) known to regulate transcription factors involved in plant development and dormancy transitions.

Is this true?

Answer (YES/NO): NO